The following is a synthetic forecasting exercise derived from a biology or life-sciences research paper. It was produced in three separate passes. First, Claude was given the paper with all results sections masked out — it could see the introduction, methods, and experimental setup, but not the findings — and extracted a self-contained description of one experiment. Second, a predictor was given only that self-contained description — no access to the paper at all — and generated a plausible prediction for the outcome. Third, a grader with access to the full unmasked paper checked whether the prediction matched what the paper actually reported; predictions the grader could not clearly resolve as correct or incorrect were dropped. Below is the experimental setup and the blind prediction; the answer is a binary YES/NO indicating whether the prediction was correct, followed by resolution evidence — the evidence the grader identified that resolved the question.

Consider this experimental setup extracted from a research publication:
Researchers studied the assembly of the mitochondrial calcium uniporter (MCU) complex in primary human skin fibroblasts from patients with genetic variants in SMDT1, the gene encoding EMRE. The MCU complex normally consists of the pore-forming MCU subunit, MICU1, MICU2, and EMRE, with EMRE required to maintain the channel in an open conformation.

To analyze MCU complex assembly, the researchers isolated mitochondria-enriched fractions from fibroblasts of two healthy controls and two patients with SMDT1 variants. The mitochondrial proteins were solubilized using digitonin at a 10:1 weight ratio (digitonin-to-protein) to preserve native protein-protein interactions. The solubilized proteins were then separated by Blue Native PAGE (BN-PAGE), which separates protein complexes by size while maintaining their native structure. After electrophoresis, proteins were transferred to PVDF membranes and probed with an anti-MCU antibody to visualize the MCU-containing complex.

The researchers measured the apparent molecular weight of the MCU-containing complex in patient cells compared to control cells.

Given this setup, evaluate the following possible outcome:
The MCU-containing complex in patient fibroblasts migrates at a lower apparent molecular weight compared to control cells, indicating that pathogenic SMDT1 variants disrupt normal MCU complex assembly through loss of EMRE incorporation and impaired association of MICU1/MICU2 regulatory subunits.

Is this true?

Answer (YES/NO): YES